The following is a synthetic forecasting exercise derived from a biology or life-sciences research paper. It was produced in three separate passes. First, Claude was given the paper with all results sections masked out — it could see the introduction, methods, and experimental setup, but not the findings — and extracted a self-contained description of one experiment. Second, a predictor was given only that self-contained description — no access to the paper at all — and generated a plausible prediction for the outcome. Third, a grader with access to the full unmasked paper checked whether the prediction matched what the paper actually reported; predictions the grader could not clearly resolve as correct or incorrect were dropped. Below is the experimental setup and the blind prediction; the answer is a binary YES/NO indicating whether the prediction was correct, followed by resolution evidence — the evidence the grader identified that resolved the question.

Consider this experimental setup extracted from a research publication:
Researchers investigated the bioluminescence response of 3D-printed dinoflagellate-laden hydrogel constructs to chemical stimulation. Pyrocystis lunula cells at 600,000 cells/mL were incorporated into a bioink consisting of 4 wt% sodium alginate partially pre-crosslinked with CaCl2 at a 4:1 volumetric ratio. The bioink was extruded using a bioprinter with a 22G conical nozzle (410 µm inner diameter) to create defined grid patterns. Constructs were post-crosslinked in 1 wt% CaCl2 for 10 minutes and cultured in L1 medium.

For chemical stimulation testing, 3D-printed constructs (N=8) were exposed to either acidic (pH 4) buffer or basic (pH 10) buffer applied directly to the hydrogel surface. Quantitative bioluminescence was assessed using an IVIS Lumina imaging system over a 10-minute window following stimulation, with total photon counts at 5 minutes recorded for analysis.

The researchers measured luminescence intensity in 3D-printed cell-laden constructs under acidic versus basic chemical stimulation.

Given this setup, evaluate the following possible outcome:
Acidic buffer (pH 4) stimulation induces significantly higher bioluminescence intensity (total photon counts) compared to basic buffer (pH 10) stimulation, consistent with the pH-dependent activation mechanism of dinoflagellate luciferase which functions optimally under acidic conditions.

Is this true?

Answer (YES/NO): YES